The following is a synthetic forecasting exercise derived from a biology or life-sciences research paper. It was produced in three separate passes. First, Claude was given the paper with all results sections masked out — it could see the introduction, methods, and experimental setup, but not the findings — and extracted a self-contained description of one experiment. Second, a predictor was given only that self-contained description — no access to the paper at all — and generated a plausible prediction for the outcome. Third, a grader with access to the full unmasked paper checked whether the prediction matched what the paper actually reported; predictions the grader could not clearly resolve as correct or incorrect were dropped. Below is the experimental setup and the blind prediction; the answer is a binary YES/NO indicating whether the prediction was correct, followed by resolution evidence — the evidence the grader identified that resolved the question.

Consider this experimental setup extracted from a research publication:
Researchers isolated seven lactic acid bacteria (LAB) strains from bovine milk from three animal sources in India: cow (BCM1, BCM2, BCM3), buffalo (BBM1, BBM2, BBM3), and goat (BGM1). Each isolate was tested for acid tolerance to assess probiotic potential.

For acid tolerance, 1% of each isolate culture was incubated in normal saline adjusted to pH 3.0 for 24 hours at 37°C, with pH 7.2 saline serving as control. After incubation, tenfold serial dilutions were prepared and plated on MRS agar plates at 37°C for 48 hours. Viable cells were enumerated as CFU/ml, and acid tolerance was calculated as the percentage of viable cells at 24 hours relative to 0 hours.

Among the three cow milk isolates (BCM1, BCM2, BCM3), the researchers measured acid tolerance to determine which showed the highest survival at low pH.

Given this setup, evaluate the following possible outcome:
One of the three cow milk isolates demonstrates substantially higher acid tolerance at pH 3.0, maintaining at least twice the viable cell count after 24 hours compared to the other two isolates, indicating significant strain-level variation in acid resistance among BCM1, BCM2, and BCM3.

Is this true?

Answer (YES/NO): NO